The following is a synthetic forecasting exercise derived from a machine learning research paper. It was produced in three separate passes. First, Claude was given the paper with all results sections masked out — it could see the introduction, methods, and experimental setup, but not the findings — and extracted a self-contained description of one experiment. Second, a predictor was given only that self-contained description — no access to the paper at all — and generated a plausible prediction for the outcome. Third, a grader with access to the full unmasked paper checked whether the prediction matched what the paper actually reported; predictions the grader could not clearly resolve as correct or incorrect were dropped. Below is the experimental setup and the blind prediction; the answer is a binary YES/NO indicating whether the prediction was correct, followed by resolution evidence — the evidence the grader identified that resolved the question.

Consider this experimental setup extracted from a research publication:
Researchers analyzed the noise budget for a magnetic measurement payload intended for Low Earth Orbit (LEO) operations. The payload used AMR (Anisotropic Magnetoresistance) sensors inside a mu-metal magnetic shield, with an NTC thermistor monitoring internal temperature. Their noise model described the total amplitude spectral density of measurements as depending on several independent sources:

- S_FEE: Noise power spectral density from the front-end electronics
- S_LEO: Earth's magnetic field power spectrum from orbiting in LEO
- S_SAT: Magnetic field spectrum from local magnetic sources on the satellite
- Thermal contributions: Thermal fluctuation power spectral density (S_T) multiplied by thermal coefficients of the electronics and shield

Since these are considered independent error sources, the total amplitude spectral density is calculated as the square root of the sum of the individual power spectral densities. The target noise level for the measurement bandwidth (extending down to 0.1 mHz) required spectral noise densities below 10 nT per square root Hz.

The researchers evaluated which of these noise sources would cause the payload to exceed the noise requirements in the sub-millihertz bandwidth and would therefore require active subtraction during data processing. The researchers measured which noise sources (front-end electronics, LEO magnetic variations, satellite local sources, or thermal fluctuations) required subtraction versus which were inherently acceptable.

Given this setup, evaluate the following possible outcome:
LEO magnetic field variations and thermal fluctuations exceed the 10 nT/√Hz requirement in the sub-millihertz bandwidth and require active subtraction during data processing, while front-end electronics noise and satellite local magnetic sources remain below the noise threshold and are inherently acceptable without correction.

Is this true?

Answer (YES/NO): YES